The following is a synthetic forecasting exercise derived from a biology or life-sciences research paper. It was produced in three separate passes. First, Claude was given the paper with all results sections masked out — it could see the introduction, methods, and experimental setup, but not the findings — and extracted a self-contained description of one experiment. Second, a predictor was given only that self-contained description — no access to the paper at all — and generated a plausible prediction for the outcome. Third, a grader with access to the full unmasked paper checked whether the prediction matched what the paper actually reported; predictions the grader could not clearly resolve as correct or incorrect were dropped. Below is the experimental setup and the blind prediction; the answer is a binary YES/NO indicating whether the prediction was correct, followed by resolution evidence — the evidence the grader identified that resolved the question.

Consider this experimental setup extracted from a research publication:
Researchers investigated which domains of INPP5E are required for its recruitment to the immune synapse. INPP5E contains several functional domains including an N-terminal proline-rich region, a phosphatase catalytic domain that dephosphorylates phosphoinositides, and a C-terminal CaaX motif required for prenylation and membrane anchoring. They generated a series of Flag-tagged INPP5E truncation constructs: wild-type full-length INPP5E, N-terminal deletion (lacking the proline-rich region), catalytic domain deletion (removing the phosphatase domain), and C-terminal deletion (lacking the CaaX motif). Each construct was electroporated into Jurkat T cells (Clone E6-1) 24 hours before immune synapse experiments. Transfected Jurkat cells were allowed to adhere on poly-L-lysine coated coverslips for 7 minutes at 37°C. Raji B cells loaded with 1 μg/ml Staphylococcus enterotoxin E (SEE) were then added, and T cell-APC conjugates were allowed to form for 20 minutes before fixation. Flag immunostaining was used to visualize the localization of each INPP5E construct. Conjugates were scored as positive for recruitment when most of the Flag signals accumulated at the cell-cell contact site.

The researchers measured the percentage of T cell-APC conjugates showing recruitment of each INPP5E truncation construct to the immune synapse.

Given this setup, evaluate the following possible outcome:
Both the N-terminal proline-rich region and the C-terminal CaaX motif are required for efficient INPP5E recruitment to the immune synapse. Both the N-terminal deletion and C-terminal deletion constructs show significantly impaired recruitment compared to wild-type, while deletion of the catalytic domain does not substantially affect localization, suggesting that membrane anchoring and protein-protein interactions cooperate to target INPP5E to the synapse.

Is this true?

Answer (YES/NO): NO